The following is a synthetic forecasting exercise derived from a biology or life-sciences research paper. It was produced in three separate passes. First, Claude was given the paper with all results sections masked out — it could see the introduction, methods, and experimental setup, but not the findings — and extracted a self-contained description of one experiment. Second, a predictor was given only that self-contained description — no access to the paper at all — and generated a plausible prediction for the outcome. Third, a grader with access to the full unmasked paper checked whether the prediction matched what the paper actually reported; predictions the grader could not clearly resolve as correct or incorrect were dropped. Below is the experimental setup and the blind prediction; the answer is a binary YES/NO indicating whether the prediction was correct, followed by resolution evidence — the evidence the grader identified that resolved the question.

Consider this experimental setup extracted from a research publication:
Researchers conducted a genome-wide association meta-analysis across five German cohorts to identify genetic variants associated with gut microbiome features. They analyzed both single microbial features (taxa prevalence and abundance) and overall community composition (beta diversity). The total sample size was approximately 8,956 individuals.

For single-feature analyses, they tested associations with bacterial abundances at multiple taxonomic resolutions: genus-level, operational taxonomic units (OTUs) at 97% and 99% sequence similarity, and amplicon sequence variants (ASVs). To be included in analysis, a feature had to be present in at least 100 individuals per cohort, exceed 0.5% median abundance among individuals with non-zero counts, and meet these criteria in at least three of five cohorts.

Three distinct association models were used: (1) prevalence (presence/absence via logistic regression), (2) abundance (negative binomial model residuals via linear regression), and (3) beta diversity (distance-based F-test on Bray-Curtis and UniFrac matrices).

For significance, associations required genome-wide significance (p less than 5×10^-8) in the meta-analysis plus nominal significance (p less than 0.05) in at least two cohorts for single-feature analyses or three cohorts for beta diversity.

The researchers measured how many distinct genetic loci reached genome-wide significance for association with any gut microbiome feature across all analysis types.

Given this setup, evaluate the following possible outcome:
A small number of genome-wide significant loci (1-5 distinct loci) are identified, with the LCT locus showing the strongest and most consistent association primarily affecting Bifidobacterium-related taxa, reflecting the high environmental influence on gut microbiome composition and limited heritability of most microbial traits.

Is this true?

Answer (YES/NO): NO